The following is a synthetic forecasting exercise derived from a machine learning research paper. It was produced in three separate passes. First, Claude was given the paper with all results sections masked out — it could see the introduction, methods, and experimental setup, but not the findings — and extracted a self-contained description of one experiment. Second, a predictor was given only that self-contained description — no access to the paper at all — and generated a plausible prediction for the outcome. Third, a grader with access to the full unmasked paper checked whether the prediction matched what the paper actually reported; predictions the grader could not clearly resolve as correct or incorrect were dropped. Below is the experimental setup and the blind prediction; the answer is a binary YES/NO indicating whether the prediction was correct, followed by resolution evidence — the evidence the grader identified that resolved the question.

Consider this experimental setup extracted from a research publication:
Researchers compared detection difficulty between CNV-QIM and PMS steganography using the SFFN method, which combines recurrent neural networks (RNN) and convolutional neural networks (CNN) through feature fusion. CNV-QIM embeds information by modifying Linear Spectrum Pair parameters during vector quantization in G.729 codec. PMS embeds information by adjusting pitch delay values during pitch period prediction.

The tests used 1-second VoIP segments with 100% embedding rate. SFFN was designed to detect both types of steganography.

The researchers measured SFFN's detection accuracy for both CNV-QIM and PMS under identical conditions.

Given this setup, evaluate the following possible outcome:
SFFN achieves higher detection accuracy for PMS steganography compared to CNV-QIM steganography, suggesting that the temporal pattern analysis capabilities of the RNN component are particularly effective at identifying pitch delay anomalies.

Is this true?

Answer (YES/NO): NO